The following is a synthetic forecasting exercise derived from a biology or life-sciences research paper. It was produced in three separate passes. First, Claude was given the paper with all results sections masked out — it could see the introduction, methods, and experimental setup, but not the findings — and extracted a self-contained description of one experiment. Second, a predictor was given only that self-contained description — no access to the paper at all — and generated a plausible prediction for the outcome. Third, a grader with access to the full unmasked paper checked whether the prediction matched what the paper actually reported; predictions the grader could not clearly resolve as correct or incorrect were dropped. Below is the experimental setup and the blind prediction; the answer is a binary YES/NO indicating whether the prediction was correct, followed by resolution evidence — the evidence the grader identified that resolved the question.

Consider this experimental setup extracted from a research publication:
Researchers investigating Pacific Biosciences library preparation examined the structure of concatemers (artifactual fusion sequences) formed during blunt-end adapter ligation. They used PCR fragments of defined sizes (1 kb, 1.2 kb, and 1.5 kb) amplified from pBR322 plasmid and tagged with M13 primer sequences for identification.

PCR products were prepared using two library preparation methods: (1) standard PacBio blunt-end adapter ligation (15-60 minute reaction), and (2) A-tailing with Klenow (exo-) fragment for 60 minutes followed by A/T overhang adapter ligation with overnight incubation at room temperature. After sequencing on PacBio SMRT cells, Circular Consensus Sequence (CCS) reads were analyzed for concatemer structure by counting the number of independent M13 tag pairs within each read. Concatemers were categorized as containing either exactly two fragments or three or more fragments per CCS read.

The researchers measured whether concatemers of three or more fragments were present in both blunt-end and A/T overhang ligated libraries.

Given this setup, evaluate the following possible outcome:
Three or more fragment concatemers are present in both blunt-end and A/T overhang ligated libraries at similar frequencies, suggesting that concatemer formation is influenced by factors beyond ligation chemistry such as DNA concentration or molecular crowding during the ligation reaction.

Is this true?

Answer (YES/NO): NO